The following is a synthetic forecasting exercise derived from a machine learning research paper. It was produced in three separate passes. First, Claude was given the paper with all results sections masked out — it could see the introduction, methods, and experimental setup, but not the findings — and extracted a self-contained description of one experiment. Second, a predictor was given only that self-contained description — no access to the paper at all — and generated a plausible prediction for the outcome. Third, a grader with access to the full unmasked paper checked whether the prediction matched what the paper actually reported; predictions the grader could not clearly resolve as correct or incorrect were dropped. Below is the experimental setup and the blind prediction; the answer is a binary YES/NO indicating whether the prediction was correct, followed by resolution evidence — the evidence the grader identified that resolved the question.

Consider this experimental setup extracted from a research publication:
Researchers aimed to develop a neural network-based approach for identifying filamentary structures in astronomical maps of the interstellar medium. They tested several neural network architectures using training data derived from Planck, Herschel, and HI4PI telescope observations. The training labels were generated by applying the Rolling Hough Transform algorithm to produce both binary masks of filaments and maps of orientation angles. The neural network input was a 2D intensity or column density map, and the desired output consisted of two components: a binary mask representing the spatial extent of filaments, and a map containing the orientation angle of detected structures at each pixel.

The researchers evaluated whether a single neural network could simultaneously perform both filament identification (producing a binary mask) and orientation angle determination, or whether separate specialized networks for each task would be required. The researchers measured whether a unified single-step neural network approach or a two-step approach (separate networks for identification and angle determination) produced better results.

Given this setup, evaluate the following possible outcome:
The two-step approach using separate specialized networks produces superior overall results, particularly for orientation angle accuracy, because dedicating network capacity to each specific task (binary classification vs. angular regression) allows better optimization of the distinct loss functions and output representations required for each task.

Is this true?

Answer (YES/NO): YES